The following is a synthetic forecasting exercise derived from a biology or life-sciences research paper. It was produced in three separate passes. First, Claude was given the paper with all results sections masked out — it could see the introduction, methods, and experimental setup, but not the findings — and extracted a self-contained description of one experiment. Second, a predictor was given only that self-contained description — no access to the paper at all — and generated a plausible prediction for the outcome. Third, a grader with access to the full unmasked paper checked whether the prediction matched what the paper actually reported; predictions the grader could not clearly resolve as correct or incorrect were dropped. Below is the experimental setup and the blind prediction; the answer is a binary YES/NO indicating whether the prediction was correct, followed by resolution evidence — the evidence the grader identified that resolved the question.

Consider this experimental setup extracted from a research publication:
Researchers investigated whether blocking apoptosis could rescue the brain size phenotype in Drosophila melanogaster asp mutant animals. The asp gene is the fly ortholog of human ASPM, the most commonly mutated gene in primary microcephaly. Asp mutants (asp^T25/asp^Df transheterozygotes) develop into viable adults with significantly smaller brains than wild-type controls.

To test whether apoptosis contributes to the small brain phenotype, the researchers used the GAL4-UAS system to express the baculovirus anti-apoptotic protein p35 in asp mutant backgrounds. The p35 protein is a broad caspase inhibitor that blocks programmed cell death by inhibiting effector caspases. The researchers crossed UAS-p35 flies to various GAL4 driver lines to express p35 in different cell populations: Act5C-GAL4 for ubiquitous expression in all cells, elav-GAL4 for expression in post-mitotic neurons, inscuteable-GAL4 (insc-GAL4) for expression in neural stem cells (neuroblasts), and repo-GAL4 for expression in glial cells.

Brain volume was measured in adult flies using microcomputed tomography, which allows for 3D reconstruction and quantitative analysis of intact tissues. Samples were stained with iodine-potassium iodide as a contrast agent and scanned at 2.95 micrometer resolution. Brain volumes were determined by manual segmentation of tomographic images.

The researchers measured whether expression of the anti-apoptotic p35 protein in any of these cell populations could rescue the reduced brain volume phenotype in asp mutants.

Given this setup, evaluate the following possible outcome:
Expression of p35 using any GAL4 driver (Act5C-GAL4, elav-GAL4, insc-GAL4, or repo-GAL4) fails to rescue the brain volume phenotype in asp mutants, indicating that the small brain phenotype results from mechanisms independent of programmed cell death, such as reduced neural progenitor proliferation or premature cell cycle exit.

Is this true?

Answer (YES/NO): YES